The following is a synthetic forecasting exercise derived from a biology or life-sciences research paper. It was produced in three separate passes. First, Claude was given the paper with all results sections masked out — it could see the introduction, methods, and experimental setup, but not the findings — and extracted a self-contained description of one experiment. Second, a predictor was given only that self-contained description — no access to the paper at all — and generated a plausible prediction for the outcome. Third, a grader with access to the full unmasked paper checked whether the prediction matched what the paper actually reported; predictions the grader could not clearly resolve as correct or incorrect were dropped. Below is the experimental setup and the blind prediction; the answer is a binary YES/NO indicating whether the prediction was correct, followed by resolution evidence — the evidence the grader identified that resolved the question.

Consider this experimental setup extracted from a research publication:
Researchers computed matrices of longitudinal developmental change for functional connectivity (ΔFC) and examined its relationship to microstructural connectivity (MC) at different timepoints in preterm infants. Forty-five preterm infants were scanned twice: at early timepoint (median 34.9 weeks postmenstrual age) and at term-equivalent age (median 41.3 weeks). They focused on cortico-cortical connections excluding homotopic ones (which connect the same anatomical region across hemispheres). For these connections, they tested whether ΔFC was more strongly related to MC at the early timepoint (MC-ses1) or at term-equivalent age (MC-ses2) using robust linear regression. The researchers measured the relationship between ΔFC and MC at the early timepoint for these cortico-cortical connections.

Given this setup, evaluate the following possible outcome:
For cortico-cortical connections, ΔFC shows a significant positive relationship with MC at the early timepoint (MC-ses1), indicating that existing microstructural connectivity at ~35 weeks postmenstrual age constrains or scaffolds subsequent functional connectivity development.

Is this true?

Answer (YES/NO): NO